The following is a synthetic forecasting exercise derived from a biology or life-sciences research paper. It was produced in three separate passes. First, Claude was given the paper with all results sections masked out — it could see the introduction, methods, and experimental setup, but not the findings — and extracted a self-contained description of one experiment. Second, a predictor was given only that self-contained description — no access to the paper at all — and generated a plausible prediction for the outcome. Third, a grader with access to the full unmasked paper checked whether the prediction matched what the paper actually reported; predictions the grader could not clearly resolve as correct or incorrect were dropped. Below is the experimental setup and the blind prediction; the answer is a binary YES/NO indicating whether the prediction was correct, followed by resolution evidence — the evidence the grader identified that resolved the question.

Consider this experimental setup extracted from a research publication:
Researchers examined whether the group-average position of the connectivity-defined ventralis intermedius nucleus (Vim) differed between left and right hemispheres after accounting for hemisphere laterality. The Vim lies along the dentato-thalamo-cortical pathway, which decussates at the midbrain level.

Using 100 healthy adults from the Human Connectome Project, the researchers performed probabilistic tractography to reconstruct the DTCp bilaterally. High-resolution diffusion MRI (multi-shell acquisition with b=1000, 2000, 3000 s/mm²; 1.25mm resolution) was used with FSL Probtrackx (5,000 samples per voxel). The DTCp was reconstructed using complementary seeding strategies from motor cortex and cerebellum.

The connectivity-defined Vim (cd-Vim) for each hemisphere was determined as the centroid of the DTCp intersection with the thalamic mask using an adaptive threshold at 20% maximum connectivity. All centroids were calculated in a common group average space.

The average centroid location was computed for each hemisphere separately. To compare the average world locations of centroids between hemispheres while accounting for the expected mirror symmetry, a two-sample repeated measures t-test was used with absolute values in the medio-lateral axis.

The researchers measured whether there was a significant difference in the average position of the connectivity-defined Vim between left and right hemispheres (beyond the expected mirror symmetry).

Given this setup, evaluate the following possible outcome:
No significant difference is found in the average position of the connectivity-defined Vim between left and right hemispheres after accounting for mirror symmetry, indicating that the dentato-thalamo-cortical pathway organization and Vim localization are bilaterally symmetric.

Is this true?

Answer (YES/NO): NO